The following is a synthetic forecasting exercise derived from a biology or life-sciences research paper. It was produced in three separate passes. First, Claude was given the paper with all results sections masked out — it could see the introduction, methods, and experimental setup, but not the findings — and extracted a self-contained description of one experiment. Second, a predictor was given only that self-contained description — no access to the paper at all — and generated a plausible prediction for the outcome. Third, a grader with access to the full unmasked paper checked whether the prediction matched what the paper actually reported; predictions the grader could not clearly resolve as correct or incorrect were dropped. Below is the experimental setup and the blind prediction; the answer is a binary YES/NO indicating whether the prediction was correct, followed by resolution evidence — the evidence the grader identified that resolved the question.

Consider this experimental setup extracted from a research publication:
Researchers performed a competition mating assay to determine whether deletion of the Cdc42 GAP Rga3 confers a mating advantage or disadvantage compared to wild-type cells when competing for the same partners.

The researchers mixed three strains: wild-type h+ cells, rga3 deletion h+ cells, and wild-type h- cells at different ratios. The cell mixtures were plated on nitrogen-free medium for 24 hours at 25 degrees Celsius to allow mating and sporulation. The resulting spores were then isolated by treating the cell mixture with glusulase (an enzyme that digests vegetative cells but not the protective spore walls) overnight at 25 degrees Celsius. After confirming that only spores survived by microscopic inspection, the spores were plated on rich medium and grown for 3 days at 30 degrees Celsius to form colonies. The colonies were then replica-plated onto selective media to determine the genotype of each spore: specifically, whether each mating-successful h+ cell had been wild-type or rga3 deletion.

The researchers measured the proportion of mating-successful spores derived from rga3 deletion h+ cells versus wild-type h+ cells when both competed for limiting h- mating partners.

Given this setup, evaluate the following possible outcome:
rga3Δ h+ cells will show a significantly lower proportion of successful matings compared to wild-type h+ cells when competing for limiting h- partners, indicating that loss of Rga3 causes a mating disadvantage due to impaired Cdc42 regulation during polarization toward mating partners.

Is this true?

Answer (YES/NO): YES